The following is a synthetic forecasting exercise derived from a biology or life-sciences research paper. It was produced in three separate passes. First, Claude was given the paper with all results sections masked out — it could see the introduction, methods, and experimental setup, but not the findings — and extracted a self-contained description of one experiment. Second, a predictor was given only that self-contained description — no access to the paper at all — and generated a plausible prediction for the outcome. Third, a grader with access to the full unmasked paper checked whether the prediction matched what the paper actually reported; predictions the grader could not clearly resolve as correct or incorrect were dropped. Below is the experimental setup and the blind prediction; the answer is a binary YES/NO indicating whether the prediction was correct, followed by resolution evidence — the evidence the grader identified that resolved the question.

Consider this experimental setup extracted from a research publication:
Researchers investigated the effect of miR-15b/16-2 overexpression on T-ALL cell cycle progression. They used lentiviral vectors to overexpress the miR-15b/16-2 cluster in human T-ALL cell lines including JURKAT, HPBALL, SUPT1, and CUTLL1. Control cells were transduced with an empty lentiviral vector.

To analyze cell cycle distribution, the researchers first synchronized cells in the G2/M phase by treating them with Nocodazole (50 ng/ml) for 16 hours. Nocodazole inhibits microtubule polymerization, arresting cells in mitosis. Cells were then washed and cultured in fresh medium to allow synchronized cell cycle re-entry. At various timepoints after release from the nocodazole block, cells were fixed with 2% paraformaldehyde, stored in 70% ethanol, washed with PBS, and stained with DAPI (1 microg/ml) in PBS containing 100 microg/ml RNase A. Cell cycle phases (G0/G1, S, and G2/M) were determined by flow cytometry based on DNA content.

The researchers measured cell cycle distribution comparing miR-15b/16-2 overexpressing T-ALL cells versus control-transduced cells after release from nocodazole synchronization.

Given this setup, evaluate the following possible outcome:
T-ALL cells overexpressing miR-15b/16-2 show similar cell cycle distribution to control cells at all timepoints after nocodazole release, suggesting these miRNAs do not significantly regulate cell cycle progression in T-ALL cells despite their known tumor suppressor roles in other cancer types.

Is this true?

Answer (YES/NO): NO